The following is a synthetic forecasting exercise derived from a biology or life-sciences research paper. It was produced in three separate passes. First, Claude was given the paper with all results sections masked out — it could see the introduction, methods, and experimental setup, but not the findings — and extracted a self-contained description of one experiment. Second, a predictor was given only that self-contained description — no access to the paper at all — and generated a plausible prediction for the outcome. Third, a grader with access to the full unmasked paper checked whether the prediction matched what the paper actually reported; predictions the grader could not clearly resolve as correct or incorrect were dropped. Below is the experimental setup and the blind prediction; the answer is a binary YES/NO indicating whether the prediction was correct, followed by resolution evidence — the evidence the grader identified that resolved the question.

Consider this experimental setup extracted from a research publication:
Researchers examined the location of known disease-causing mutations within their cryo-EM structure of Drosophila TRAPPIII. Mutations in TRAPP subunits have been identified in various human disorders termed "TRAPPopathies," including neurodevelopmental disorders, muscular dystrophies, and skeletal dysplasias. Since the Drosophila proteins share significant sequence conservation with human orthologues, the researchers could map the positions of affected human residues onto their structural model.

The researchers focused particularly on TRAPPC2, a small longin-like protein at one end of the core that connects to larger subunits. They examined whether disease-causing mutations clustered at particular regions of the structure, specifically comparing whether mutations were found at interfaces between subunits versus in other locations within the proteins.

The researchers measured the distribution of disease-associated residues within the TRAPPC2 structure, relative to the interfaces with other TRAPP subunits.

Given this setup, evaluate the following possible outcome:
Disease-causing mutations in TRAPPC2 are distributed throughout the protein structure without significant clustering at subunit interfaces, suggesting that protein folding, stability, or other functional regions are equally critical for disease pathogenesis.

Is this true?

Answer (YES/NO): NO